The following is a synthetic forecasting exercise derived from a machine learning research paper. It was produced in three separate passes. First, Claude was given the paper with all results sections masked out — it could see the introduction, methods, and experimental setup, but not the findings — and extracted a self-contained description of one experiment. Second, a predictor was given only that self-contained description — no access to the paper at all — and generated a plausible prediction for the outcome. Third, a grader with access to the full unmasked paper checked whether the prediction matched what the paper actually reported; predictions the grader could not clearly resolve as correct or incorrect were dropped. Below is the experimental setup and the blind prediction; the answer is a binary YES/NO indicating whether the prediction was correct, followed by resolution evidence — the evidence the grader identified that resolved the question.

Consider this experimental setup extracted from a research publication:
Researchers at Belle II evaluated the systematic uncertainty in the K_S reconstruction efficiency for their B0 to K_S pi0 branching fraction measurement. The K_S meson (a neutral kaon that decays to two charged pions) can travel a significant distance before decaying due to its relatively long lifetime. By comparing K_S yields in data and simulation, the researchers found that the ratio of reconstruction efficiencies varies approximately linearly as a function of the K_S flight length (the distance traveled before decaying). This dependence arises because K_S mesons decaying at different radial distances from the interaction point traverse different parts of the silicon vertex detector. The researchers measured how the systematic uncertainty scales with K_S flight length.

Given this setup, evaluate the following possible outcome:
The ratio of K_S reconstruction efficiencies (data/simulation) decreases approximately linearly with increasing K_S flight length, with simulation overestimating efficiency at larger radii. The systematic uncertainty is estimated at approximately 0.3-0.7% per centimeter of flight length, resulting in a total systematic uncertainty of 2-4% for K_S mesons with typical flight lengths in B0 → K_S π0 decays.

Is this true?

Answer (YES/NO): NO